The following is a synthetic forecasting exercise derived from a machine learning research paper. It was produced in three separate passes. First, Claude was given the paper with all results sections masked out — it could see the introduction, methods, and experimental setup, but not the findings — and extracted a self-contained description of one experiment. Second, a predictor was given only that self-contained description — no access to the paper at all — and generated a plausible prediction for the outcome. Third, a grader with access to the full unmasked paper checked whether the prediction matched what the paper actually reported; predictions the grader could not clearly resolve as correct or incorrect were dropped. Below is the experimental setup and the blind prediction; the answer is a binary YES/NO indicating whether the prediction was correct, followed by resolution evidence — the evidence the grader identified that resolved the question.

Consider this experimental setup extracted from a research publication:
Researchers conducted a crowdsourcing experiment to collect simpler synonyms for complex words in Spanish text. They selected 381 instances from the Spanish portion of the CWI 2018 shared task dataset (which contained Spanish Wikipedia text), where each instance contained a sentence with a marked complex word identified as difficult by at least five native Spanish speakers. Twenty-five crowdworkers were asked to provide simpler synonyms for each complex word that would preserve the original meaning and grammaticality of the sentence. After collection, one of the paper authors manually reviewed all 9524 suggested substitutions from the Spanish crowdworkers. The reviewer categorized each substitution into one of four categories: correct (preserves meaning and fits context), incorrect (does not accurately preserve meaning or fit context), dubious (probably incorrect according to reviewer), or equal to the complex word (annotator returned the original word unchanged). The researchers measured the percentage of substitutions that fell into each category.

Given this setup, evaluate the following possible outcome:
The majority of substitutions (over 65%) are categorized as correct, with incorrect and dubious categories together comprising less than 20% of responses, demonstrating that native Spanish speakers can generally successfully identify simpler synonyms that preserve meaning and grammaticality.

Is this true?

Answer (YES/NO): YES